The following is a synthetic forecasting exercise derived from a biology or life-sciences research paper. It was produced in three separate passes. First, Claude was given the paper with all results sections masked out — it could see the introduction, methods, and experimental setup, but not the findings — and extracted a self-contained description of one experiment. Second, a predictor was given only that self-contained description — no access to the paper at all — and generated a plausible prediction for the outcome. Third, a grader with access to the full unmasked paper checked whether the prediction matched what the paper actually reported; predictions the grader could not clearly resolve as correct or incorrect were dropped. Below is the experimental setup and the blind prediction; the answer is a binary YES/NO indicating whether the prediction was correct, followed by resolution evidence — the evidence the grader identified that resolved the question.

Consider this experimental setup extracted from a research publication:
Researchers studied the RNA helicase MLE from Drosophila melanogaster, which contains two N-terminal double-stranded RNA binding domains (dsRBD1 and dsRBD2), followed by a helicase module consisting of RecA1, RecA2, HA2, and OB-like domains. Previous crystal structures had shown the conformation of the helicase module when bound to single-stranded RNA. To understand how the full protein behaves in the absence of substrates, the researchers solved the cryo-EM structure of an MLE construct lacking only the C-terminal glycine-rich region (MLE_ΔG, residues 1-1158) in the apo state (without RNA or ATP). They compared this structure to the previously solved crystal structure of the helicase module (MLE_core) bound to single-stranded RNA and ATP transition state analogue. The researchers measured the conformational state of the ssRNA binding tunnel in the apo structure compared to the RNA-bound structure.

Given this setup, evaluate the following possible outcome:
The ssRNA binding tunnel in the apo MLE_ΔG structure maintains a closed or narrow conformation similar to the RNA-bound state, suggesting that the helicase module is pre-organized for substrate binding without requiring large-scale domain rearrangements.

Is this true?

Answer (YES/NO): NO